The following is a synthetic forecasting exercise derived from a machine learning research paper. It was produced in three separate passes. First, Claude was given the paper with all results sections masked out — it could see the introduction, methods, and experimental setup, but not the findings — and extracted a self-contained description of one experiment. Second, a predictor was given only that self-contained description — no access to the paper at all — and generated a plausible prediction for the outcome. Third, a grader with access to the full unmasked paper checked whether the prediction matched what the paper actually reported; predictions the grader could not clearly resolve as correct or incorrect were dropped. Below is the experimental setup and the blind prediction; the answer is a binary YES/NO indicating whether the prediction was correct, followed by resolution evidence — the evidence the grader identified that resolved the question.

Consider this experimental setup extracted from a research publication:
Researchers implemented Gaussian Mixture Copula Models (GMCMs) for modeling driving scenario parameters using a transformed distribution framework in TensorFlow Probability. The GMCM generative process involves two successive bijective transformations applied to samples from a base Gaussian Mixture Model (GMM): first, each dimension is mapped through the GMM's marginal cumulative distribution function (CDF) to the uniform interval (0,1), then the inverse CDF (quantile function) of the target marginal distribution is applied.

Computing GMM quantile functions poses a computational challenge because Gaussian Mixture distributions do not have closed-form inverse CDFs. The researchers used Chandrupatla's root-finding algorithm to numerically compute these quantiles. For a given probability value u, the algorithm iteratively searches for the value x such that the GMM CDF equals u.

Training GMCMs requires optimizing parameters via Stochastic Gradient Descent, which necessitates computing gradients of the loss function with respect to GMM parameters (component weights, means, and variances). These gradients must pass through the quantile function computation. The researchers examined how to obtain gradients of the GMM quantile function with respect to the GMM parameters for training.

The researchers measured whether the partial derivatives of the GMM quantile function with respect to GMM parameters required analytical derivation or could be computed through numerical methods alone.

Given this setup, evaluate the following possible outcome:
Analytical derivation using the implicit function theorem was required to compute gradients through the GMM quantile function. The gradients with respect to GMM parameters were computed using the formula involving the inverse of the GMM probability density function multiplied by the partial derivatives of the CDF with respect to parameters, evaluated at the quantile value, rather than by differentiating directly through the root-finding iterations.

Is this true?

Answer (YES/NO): YES